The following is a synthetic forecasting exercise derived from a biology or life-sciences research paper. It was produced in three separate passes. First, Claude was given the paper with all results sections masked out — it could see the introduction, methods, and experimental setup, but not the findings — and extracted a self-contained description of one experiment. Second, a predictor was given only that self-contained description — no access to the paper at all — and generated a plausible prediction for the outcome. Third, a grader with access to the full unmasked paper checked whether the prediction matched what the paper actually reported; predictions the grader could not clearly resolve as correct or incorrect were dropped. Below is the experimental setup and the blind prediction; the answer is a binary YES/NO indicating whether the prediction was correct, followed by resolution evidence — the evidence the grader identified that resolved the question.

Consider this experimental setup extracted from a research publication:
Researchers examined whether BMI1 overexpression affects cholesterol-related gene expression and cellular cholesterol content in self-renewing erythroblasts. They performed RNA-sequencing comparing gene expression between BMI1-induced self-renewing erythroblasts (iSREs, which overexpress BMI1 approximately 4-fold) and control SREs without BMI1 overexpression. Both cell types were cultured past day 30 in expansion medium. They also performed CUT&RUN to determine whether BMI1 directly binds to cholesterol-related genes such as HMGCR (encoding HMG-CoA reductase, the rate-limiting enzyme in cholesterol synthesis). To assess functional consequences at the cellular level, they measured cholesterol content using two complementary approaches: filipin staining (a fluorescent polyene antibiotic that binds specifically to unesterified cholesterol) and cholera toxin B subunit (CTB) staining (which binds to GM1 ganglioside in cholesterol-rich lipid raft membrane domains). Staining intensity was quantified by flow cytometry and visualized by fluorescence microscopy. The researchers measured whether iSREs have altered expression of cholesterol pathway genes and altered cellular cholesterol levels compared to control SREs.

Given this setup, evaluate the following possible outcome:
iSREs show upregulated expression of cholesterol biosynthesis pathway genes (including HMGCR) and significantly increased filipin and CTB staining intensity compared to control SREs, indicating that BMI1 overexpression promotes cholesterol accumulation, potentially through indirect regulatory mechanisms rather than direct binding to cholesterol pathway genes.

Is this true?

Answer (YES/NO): NO